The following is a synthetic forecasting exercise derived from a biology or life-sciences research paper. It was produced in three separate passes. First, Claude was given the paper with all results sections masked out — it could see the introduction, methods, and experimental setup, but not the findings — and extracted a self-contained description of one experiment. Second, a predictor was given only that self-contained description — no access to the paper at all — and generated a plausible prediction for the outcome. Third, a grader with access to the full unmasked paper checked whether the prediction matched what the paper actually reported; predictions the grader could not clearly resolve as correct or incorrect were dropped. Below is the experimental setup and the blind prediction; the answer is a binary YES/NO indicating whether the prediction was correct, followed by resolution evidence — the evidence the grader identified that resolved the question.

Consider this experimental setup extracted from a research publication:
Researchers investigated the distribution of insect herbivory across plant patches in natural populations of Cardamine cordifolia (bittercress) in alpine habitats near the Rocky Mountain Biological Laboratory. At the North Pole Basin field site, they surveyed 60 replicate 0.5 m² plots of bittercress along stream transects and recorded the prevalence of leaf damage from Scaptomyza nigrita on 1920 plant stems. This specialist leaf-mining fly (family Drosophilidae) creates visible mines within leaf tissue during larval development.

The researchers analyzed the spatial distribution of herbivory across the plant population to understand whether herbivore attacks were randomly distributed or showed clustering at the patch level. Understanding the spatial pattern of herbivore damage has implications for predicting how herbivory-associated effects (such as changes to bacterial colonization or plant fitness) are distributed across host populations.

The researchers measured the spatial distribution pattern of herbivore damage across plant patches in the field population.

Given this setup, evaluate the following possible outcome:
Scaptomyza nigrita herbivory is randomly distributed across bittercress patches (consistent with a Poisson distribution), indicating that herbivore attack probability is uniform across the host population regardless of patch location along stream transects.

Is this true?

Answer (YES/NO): NO